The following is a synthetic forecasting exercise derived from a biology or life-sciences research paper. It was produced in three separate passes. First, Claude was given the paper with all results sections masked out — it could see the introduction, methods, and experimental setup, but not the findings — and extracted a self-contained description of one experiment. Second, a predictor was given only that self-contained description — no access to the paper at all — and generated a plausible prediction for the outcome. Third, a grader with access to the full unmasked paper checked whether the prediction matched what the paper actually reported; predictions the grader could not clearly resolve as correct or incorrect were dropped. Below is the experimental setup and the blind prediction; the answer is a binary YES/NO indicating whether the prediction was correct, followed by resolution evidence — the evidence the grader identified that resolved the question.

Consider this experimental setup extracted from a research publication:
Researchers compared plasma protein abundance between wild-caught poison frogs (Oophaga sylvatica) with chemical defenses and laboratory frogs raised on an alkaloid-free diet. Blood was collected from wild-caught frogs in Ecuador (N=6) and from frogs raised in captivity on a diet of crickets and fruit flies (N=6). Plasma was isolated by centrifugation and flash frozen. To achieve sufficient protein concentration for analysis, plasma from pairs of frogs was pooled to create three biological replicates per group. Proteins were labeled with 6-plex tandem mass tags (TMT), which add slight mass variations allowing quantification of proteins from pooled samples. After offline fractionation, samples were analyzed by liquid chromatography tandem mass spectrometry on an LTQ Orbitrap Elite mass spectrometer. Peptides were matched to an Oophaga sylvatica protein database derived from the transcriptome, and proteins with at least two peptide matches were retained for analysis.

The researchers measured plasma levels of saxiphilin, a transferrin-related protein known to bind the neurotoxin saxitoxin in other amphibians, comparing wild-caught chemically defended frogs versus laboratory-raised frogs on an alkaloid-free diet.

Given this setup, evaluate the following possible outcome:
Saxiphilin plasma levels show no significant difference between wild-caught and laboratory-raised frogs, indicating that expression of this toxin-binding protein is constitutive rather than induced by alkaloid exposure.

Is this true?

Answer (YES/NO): NO